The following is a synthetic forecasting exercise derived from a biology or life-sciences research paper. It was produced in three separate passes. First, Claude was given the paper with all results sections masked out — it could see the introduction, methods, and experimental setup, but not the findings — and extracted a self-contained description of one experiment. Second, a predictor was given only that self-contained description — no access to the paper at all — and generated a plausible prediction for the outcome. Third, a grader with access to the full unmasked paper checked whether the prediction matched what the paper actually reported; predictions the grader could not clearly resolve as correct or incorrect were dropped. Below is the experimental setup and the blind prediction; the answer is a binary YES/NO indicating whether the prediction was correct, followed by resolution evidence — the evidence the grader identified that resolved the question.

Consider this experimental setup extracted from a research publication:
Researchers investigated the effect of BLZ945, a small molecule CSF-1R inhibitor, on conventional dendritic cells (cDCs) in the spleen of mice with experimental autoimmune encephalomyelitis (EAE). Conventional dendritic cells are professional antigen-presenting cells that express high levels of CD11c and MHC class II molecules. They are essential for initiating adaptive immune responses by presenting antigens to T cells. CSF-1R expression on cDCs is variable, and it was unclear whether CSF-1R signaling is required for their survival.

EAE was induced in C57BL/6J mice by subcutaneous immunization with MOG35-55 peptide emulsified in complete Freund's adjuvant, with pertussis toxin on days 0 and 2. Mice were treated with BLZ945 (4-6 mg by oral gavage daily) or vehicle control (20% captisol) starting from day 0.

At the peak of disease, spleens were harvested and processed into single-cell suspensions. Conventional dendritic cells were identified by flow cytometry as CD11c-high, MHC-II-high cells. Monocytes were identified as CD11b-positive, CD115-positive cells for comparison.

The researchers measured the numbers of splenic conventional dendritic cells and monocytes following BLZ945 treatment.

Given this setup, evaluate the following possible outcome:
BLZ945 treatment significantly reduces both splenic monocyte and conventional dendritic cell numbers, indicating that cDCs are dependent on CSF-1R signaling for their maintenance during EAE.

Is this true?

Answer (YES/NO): YES